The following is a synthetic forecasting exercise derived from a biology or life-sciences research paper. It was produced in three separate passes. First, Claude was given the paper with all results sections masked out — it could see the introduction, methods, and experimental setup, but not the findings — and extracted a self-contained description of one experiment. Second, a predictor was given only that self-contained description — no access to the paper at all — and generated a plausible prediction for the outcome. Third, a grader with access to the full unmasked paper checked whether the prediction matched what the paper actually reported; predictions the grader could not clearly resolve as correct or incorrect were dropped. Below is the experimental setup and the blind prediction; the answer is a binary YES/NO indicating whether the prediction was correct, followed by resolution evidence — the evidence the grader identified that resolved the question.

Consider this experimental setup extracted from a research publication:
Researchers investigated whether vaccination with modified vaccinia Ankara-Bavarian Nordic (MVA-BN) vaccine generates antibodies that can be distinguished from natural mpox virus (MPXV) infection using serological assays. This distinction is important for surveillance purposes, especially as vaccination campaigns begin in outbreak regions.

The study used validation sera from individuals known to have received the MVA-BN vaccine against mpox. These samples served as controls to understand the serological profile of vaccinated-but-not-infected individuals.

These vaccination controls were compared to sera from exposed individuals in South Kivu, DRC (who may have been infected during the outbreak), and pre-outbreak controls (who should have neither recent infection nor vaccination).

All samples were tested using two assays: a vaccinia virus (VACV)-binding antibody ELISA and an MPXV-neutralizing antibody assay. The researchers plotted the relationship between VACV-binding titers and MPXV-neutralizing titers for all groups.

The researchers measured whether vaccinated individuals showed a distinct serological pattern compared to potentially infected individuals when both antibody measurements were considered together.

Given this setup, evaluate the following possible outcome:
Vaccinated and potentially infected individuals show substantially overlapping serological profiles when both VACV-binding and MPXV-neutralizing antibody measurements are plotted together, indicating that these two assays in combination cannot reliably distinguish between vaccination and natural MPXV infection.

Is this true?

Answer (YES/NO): NO